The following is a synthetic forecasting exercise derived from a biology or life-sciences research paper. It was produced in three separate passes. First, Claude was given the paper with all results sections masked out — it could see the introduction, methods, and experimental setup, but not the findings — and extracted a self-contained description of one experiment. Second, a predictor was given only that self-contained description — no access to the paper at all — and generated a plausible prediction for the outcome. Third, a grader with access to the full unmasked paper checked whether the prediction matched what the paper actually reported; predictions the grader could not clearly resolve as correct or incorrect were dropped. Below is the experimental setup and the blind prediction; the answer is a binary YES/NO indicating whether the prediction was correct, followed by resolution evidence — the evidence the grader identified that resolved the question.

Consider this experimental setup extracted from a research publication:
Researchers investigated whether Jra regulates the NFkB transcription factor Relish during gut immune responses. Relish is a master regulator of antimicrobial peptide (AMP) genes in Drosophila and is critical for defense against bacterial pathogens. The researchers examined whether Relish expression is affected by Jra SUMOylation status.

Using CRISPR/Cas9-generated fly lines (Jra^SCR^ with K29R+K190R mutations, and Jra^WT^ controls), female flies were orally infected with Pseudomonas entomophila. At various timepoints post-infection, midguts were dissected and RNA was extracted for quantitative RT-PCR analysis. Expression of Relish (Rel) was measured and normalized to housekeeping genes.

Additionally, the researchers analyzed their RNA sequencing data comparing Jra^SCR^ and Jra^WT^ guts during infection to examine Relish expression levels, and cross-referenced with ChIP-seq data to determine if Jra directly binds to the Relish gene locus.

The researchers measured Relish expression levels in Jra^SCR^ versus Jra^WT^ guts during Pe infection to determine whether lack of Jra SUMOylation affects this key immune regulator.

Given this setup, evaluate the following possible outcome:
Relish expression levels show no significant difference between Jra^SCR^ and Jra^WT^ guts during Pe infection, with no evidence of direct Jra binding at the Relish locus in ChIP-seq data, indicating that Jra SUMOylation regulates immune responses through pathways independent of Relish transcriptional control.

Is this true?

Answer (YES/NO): NO